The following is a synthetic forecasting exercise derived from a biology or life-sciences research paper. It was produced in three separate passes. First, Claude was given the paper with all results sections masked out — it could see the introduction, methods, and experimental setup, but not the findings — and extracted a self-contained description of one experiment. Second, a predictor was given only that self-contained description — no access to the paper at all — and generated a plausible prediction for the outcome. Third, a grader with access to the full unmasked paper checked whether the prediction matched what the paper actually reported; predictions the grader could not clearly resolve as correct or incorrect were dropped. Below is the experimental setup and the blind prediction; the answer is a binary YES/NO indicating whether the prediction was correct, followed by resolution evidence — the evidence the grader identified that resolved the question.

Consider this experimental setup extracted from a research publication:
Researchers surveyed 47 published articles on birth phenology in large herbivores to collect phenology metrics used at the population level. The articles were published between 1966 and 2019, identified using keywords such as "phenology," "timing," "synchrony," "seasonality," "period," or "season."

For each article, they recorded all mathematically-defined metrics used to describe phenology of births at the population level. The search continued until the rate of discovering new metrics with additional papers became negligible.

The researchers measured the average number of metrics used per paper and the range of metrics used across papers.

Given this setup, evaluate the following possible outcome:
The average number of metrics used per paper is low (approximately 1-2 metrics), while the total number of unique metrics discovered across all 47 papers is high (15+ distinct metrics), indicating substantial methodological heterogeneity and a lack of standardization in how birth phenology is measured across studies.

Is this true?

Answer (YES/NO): NO